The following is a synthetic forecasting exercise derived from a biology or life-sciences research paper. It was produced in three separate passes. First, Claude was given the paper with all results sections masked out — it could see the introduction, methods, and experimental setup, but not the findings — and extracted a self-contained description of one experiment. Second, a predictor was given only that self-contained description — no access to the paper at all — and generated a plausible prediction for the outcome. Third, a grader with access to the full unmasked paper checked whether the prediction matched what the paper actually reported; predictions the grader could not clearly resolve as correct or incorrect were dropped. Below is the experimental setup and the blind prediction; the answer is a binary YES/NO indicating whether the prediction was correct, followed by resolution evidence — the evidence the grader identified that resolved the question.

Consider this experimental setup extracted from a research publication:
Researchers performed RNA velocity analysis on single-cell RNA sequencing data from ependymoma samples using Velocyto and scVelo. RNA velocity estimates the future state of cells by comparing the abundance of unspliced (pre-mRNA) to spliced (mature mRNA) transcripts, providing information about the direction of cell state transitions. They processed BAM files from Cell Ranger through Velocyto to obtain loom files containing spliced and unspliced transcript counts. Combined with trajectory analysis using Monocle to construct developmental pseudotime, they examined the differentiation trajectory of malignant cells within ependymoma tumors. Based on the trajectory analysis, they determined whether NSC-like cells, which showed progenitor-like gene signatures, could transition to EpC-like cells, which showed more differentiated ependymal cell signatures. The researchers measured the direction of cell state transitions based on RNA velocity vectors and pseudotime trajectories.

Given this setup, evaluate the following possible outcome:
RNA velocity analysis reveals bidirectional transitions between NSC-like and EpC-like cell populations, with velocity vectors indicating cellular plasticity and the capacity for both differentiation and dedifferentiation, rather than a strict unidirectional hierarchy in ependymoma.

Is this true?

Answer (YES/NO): NO